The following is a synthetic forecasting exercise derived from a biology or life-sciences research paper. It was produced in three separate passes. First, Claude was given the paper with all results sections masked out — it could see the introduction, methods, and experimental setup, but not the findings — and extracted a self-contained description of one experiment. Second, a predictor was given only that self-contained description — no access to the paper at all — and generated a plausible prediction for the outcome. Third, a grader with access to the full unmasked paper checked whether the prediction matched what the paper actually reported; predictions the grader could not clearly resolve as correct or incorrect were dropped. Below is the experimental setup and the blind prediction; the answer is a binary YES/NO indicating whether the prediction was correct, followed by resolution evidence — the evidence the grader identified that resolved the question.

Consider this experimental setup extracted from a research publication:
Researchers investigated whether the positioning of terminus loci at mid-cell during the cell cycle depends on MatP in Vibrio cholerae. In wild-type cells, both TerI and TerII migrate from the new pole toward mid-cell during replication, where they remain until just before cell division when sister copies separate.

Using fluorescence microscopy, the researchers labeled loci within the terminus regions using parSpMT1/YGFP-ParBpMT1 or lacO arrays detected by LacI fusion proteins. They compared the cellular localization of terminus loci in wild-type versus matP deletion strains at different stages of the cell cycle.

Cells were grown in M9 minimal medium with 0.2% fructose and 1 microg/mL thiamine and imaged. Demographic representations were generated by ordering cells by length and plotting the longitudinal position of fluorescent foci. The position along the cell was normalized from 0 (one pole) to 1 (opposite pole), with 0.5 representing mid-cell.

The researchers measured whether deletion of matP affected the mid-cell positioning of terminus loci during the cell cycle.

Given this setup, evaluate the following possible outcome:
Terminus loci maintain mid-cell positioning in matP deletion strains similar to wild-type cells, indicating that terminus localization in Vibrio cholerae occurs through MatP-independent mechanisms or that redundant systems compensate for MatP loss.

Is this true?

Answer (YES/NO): NO